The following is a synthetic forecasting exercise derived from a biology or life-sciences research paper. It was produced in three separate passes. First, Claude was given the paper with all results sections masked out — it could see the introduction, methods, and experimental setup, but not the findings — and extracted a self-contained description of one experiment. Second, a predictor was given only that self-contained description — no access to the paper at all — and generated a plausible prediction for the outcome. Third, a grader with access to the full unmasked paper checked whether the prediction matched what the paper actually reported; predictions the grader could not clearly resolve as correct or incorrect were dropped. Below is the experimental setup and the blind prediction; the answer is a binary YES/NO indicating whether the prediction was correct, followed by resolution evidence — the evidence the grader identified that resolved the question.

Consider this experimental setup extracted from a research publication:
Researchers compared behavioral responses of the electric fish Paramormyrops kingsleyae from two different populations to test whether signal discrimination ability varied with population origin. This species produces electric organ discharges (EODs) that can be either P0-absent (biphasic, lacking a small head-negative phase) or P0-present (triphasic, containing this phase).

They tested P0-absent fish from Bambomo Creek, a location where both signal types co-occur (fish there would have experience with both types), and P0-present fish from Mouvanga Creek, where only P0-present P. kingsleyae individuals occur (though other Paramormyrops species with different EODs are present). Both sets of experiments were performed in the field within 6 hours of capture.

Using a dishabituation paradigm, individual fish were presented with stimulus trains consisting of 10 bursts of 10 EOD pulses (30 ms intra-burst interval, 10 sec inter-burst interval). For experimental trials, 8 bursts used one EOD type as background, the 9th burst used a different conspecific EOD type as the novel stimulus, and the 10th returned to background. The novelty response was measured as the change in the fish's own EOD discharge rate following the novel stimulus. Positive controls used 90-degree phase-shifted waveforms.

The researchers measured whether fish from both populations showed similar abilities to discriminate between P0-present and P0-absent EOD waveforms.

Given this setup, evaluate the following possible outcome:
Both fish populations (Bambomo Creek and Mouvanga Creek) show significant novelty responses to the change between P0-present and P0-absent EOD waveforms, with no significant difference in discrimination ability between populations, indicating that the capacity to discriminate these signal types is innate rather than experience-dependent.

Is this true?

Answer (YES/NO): NO